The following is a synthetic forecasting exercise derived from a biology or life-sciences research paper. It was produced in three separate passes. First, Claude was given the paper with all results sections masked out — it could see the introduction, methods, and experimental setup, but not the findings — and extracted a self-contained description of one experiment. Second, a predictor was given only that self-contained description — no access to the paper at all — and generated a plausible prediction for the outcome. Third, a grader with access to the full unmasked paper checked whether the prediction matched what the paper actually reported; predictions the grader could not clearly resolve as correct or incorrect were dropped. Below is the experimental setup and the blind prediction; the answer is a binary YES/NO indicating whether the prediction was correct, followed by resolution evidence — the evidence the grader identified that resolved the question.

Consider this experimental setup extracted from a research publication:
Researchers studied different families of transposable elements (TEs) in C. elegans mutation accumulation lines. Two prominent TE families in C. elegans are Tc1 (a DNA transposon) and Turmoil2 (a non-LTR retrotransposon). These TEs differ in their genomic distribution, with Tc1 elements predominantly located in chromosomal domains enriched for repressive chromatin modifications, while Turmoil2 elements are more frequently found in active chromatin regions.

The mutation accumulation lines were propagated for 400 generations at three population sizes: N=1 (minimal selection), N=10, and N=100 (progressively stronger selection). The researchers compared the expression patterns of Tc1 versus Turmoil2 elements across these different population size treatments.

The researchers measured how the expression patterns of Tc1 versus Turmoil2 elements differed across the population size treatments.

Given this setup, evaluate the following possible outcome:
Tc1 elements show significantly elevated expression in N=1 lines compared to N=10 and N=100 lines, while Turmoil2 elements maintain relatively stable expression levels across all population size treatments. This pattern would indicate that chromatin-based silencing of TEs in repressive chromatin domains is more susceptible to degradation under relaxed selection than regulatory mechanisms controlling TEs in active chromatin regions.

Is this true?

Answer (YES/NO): NO